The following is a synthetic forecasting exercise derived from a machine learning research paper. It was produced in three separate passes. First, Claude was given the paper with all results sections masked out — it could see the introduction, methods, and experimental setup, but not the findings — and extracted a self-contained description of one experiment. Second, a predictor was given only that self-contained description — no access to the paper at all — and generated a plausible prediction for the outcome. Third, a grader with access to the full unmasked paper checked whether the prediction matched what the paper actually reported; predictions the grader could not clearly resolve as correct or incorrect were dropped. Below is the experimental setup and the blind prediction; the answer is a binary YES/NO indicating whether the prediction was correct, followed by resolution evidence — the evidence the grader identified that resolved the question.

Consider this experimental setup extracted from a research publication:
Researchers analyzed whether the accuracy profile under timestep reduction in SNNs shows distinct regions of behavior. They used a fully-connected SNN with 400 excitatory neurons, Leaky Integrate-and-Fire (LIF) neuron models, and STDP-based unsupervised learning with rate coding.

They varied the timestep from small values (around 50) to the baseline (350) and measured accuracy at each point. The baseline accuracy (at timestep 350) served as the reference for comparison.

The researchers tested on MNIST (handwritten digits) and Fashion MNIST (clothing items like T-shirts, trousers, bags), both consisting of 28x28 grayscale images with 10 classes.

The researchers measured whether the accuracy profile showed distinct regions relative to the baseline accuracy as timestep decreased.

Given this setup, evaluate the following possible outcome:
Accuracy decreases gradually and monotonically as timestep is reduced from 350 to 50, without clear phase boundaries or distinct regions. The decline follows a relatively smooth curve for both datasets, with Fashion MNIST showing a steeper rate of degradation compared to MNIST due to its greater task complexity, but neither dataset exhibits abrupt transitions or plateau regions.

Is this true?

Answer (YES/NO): NO